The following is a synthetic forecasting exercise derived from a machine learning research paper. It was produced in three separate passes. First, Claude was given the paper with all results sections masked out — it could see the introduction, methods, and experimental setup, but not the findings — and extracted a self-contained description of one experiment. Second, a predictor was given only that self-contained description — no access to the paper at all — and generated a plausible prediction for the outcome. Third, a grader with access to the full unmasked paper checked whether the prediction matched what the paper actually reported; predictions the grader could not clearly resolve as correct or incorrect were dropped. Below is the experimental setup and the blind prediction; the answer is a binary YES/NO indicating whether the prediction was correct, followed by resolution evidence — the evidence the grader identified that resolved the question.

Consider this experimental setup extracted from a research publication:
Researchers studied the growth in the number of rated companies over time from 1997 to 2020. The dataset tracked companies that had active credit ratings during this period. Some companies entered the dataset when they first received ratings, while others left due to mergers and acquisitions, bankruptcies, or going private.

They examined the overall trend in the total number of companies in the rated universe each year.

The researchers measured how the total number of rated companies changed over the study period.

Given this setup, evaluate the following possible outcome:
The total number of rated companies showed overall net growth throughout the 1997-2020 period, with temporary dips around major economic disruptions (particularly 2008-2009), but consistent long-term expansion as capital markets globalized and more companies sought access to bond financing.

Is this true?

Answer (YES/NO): NO